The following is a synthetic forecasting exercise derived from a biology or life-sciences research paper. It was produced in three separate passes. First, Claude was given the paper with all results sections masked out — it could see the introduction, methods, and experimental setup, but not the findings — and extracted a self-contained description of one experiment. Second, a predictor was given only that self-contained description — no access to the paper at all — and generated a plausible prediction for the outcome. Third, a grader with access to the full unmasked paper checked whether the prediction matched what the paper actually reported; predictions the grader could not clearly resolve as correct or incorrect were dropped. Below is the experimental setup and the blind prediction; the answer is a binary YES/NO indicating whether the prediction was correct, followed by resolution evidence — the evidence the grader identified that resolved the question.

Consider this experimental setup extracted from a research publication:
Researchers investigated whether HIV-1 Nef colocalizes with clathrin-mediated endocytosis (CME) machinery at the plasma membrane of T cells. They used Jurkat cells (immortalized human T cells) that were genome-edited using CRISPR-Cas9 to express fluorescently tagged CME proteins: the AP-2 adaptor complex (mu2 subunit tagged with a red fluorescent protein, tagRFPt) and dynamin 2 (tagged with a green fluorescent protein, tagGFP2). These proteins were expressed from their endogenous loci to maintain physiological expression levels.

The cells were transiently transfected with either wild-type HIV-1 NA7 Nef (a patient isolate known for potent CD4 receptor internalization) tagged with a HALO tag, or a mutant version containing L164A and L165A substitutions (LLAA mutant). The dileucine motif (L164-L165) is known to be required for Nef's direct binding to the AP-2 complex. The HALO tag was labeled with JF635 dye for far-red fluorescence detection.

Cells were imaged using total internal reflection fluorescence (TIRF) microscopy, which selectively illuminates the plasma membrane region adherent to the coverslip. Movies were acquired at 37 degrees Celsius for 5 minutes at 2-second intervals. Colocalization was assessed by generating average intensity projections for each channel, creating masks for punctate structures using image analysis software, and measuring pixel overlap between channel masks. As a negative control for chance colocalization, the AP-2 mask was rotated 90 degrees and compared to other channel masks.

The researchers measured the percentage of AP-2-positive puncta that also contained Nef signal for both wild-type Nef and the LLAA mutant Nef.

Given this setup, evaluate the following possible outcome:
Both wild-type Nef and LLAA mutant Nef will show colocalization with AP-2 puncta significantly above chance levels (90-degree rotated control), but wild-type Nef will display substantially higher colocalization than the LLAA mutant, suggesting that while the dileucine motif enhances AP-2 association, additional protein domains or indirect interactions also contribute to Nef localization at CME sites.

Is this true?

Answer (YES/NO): YES